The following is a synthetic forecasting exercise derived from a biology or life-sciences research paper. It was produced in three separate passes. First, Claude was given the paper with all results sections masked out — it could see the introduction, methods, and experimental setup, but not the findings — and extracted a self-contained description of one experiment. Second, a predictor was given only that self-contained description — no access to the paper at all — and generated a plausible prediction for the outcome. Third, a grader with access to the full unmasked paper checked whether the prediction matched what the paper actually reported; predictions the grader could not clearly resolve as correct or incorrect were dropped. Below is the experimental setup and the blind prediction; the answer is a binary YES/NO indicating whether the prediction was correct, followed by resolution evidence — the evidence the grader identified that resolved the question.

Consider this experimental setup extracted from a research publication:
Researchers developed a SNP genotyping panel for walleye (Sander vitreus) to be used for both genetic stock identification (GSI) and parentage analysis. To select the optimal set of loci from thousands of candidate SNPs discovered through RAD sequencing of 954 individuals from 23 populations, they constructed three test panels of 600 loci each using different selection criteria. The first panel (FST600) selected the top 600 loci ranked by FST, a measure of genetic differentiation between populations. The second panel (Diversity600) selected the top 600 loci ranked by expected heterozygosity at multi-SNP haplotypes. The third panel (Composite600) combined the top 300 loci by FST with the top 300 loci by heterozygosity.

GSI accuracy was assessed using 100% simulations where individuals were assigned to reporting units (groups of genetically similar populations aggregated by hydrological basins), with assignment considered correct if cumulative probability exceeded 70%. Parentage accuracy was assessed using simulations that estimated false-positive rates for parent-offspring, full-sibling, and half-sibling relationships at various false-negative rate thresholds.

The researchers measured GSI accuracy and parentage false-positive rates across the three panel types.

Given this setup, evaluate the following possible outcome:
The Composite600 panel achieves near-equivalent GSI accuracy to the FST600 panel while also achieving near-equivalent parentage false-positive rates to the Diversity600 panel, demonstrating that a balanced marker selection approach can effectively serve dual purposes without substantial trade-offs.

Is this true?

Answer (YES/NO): NO